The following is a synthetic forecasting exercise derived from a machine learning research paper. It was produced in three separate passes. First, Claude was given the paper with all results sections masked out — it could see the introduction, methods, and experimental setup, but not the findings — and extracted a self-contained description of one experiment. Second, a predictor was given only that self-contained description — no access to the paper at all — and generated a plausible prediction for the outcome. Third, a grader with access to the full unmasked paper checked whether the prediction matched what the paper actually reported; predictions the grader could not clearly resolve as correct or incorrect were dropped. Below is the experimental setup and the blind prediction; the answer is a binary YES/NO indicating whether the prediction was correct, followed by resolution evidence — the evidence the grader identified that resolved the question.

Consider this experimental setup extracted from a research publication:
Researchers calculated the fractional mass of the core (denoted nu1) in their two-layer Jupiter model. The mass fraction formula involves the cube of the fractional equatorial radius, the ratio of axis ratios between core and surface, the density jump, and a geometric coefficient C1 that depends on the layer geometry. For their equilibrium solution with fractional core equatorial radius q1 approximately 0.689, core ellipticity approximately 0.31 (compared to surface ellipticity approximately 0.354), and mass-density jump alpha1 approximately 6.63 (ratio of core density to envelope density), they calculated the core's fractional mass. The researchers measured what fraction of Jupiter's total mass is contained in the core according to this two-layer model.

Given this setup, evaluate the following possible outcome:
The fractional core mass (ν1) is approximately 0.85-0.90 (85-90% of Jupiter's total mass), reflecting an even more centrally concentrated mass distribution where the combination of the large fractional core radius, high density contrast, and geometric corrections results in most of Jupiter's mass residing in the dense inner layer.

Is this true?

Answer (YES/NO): NO